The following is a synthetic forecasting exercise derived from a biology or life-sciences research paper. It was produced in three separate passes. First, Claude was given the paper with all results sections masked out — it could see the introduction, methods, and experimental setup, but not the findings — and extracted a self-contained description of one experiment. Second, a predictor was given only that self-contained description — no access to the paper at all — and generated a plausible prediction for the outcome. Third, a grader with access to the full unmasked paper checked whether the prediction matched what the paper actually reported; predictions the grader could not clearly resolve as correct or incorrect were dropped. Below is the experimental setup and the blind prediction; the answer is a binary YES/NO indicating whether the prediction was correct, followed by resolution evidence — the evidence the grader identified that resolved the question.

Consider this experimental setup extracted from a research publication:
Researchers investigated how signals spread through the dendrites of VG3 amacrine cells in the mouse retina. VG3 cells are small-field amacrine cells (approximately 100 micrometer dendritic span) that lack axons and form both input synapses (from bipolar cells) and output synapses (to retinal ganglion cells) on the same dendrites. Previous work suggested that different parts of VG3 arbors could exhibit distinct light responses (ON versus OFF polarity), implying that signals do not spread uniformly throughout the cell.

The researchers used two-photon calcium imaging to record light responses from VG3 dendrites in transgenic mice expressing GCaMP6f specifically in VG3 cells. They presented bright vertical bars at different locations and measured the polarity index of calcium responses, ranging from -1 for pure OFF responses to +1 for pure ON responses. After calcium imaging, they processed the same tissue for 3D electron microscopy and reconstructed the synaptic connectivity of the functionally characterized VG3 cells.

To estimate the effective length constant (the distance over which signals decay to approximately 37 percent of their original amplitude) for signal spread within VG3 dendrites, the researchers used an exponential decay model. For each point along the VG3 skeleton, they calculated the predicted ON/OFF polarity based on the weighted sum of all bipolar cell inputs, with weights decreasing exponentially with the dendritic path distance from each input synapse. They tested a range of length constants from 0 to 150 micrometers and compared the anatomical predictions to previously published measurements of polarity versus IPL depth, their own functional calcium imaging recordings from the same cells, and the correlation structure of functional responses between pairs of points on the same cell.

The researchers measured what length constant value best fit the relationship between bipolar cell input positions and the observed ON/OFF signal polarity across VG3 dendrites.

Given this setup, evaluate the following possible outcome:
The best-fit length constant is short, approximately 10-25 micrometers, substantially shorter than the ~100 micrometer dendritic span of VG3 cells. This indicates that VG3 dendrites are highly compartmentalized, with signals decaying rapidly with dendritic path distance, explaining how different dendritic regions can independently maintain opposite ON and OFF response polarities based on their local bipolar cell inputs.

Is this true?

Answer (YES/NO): YES